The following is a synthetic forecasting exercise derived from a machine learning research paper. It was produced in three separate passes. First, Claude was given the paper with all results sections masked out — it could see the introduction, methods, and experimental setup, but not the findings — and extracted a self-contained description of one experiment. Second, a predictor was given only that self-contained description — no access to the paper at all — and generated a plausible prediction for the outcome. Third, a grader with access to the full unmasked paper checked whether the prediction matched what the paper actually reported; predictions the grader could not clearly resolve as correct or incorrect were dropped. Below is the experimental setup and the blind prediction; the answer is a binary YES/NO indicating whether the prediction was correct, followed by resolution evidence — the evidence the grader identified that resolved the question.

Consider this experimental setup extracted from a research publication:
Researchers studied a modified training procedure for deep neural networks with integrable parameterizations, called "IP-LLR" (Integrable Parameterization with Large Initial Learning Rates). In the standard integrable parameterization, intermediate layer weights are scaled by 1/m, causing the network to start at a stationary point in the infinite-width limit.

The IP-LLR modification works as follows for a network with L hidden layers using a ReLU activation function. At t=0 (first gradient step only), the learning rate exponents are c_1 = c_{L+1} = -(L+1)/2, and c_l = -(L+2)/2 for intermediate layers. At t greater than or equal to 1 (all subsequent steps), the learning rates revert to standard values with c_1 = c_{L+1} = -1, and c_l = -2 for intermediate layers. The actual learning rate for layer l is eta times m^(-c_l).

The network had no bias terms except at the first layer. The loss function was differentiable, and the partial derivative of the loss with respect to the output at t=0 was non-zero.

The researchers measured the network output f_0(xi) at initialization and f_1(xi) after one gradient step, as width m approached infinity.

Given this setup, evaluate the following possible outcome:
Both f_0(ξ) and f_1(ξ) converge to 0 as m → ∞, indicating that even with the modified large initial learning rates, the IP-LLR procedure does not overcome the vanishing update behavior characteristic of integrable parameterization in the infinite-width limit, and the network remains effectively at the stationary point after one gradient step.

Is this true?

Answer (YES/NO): NO